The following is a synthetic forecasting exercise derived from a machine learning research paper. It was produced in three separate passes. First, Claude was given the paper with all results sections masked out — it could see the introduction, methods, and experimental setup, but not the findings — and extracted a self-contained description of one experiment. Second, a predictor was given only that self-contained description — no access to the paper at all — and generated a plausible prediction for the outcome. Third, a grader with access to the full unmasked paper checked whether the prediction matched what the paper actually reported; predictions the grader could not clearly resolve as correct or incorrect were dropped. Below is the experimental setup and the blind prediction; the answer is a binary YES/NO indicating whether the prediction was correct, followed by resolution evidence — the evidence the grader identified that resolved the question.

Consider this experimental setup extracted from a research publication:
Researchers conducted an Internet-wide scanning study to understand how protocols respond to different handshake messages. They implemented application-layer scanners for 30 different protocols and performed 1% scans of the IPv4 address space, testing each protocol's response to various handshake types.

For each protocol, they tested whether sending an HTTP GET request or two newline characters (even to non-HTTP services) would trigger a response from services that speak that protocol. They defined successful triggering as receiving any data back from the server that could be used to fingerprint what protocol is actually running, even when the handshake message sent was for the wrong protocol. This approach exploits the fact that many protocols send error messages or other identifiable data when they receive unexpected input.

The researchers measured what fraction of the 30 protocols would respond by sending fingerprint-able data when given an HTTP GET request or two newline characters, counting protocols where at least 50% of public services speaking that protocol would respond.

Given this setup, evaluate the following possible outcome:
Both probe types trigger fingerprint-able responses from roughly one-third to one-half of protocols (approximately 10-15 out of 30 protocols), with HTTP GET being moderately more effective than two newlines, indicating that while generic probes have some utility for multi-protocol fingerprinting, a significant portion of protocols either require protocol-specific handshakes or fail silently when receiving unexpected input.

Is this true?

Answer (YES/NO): NO